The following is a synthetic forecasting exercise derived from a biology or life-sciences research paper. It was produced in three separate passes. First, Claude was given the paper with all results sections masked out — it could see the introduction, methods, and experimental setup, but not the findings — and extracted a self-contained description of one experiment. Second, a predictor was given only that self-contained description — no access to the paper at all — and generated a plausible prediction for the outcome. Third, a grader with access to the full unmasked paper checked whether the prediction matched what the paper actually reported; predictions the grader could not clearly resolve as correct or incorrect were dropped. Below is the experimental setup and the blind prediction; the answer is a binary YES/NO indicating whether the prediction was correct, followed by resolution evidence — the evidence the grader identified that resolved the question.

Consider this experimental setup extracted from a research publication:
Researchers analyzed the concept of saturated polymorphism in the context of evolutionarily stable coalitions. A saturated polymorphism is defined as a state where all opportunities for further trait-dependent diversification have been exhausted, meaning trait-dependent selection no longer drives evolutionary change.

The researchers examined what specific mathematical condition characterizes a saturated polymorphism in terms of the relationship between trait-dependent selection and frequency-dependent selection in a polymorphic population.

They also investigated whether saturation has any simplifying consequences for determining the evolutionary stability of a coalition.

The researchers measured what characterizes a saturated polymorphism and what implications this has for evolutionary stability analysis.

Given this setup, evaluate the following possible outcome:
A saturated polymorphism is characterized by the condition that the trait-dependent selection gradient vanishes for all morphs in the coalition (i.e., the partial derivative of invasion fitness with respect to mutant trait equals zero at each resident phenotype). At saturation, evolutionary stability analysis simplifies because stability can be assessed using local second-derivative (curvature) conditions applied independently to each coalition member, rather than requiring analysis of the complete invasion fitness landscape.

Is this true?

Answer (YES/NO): NO